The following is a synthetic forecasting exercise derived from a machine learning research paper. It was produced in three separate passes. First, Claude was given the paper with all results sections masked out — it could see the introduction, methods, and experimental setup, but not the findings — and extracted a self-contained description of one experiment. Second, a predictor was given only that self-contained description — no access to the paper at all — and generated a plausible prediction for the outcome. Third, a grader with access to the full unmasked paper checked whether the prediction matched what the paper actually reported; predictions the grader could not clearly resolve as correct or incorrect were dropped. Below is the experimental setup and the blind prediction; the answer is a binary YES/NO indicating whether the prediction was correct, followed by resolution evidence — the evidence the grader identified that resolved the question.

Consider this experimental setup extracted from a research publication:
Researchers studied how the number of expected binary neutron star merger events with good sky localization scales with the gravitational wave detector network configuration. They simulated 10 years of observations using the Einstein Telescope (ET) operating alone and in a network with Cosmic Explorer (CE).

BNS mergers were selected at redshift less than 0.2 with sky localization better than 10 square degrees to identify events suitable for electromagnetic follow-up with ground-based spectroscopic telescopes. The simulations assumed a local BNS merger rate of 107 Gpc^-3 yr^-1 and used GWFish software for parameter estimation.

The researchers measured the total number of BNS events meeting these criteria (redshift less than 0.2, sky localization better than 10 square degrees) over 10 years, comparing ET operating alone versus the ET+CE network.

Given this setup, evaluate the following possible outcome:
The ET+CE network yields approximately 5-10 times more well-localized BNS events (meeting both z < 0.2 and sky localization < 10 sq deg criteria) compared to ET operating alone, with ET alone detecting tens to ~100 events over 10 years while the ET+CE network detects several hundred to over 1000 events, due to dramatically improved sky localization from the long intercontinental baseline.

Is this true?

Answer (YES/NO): NO